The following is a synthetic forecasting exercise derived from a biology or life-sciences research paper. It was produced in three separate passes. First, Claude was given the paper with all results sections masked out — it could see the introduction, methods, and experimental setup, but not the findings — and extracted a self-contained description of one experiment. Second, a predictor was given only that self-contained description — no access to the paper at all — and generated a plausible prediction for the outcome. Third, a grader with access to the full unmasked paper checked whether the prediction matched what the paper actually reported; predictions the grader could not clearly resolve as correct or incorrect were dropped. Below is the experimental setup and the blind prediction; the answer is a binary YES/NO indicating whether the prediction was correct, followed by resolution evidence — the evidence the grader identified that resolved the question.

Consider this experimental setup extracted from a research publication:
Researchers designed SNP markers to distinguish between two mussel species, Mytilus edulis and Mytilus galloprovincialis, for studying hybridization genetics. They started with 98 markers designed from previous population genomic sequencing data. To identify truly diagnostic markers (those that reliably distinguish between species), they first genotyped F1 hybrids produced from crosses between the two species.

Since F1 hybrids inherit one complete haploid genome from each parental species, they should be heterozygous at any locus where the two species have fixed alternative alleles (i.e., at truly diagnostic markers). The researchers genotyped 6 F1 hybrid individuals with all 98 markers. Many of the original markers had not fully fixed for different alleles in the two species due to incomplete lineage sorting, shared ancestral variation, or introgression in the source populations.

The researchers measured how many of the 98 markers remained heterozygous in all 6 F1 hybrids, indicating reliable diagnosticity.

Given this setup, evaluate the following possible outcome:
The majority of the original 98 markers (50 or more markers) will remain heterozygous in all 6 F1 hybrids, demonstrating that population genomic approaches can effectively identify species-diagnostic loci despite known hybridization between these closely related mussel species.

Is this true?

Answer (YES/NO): NO